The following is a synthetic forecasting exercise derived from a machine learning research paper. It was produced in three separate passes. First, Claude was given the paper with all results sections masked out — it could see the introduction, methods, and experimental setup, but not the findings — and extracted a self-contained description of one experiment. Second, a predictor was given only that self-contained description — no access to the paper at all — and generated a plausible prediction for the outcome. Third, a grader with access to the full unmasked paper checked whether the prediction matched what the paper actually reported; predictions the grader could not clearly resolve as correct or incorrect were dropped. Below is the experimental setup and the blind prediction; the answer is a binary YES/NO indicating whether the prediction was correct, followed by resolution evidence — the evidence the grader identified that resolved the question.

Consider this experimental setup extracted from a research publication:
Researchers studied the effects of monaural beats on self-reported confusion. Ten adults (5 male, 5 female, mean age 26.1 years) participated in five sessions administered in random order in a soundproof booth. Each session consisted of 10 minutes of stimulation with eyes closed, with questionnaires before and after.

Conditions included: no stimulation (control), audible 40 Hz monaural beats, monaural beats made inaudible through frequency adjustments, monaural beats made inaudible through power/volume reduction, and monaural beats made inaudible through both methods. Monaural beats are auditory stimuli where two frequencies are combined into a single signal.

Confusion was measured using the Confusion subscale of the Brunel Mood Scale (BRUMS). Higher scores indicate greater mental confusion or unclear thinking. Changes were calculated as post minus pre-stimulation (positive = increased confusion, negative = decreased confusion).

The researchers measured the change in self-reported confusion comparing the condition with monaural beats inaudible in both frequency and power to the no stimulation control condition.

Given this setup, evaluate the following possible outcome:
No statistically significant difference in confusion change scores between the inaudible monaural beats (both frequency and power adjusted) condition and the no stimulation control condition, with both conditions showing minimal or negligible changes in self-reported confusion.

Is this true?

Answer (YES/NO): YES